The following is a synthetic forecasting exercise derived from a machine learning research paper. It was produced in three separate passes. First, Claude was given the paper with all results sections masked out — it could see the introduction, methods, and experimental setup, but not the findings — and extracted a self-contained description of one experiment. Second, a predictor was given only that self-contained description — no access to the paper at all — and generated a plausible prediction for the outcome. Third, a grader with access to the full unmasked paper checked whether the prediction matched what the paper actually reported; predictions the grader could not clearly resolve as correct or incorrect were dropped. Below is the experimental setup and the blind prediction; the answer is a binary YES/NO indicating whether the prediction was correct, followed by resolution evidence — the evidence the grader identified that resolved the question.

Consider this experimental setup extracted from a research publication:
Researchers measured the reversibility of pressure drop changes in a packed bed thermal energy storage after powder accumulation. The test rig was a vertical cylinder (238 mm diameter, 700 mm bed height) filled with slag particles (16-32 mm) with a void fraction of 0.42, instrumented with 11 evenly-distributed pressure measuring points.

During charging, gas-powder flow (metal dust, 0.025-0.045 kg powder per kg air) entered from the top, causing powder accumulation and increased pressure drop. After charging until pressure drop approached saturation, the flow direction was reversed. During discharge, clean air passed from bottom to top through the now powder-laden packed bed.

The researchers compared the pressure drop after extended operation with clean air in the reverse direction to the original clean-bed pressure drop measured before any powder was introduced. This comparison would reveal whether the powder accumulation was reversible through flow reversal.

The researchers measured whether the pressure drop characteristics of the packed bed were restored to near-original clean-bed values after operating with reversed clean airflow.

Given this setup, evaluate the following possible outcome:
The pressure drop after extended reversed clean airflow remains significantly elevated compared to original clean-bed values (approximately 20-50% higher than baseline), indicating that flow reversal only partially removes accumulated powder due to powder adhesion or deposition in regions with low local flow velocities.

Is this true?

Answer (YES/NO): NO